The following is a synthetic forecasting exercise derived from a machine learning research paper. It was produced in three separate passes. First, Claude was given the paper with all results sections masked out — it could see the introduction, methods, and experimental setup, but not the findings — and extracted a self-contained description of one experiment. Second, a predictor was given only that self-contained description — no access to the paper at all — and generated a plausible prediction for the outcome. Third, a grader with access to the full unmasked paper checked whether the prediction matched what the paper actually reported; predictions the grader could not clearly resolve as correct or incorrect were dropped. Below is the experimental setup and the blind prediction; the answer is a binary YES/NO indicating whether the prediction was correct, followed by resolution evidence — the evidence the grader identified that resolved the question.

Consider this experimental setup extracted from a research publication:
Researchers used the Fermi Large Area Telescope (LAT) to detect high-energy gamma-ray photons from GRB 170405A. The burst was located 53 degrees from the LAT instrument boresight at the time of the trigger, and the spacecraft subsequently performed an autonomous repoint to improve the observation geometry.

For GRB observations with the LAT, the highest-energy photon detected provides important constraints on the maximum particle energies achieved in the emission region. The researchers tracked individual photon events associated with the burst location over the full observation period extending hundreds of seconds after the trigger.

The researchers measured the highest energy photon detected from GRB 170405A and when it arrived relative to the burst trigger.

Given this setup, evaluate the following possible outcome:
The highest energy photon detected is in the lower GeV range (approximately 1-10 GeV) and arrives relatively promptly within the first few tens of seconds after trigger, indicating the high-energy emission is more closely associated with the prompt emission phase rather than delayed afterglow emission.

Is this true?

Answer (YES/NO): NO